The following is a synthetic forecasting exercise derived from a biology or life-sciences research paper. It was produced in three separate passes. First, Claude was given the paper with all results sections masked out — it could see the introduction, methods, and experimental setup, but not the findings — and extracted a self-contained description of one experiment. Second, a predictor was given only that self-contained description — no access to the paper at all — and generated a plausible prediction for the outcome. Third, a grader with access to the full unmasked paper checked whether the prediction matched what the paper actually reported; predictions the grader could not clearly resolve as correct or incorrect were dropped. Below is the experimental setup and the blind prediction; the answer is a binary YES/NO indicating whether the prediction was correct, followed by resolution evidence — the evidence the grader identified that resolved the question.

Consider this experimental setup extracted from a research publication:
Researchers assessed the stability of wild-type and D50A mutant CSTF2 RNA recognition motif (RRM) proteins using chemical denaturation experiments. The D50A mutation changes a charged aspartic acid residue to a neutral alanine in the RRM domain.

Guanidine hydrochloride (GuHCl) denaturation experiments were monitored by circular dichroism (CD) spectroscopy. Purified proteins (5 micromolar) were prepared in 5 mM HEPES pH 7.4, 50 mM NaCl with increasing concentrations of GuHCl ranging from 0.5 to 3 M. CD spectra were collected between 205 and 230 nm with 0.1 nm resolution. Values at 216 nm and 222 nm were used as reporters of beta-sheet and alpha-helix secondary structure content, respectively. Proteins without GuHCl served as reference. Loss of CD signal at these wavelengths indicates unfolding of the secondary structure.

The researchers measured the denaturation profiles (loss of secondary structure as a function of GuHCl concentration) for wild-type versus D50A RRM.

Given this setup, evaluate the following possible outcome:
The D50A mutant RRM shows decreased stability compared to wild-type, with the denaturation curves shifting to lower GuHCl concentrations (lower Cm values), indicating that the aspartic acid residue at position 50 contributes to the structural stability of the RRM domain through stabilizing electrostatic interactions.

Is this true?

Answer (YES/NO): YES